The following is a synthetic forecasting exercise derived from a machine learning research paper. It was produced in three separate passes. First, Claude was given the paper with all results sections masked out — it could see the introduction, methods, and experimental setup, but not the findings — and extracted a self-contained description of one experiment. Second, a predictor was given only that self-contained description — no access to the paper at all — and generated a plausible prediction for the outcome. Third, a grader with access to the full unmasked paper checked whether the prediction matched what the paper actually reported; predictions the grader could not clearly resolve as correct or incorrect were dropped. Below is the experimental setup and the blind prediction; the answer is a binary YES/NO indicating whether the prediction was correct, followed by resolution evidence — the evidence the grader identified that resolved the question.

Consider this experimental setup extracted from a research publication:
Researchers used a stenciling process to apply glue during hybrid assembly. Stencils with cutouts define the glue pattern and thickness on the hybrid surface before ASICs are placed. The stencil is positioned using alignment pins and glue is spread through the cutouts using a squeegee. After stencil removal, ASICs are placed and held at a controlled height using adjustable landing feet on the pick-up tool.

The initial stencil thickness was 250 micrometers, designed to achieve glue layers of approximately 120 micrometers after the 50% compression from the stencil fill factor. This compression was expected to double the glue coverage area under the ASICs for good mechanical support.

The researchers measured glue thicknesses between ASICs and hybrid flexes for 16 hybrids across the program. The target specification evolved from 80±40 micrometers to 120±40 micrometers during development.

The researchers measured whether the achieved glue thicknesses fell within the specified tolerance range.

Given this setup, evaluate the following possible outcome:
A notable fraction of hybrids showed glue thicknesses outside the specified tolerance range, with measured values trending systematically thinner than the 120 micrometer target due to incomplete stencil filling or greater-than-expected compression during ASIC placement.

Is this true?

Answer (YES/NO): NO